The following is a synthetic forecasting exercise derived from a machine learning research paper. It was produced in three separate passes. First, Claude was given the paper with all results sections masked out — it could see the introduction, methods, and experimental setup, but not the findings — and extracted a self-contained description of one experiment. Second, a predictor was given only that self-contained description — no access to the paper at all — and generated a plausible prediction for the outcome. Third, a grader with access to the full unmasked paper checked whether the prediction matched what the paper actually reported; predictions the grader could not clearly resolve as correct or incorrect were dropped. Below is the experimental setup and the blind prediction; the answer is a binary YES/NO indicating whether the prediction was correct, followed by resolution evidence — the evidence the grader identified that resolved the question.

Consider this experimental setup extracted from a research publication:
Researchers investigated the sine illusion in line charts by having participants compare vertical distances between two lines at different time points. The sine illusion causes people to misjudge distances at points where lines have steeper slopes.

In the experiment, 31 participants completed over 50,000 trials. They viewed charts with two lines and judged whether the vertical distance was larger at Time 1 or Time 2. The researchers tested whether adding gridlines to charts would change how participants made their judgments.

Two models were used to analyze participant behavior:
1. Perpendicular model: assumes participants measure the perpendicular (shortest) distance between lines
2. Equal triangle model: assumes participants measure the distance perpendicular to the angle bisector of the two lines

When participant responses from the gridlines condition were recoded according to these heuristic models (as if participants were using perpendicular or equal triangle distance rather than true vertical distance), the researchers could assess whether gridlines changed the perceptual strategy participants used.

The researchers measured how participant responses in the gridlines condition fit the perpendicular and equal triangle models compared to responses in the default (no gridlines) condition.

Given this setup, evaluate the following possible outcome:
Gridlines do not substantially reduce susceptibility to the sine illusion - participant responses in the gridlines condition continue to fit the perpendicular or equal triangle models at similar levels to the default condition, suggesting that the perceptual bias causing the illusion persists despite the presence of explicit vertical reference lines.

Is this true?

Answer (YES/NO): NO